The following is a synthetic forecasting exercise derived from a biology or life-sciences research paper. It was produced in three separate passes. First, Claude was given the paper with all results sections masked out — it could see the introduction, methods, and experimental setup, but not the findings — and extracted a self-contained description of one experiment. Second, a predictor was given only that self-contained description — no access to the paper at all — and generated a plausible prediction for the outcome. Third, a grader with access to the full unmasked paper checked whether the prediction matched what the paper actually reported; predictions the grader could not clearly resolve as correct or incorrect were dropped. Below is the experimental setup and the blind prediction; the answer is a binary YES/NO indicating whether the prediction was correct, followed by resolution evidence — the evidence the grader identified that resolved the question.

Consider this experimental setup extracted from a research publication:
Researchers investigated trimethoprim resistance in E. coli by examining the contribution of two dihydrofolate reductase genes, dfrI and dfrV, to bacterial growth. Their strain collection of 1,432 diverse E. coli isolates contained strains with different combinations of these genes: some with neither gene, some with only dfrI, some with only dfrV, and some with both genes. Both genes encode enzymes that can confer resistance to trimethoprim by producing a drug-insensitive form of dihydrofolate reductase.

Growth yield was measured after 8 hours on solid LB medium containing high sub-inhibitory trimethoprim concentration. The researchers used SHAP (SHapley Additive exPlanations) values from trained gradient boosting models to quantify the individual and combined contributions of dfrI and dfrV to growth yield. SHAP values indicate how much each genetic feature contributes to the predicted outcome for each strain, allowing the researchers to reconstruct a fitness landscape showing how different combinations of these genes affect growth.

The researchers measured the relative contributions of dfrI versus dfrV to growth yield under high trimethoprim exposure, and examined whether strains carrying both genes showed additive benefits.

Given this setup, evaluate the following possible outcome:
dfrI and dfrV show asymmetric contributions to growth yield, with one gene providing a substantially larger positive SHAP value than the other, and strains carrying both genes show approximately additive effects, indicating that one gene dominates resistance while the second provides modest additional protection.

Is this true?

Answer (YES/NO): NO